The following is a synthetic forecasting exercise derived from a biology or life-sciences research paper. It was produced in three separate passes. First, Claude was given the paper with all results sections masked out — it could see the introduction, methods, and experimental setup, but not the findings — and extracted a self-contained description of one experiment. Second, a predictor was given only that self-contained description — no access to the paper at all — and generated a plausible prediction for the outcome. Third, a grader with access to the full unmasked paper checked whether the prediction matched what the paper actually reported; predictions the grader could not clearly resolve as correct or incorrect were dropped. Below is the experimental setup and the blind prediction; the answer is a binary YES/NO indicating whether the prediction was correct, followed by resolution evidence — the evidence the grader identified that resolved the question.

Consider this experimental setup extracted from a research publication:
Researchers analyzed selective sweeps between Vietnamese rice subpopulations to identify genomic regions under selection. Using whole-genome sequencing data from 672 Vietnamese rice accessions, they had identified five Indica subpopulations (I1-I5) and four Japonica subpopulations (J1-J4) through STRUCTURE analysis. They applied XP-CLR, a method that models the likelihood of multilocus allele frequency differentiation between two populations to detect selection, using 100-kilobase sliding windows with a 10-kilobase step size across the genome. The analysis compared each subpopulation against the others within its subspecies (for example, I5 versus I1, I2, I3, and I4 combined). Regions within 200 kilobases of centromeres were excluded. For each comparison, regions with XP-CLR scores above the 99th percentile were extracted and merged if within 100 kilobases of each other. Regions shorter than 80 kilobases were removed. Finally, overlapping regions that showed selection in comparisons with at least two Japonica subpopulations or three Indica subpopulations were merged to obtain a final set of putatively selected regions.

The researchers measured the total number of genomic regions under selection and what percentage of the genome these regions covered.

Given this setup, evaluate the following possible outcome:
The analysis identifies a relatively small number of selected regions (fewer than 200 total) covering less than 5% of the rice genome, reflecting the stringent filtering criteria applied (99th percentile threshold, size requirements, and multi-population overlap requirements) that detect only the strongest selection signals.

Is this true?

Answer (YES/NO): NO